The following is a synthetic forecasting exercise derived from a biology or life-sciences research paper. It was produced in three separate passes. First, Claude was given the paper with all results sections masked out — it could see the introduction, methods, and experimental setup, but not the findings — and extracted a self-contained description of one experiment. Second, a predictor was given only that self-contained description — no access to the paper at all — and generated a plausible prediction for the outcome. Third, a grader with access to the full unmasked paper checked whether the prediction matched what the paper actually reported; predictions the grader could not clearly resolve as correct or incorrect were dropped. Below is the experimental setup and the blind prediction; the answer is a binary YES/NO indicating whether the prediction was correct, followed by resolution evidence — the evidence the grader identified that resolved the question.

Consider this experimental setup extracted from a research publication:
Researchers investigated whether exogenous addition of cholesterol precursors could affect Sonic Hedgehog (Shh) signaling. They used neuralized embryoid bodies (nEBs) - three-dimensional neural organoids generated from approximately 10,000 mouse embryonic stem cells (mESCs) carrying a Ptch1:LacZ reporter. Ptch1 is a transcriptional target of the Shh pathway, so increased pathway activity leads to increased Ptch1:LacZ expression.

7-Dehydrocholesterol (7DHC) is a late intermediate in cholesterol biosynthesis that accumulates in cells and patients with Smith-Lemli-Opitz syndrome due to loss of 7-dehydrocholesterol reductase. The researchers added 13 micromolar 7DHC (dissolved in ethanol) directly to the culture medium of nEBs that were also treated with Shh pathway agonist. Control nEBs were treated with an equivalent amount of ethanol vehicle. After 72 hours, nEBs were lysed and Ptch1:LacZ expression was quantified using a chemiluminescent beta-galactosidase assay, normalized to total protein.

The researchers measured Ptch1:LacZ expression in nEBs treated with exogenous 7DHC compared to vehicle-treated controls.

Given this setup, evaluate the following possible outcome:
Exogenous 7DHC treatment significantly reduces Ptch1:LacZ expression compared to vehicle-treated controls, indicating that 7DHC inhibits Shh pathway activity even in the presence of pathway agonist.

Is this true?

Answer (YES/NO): YES